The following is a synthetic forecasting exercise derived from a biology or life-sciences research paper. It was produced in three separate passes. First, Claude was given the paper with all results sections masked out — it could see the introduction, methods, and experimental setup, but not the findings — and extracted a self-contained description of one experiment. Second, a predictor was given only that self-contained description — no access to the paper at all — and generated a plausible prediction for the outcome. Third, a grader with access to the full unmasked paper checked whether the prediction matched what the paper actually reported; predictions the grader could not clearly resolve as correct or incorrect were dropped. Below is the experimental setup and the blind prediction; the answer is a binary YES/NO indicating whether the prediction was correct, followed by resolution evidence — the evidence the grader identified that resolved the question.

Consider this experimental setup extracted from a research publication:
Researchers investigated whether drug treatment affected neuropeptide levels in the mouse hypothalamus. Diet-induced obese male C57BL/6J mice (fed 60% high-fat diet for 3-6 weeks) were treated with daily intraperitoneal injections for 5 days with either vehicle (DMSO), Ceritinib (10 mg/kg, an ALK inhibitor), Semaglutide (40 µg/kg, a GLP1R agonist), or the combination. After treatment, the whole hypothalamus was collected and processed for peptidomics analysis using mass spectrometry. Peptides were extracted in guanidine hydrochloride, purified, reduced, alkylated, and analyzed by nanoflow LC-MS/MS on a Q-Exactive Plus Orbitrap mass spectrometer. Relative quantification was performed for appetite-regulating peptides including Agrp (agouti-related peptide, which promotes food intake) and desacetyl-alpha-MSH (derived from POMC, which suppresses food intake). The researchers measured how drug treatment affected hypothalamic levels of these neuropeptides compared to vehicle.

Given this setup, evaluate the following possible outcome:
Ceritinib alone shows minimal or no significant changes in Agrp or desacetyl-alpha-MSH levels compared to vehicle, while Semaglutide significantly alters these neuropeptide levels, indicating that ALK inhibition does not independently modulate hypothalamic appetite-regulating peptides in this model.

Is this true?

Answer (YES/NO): NO